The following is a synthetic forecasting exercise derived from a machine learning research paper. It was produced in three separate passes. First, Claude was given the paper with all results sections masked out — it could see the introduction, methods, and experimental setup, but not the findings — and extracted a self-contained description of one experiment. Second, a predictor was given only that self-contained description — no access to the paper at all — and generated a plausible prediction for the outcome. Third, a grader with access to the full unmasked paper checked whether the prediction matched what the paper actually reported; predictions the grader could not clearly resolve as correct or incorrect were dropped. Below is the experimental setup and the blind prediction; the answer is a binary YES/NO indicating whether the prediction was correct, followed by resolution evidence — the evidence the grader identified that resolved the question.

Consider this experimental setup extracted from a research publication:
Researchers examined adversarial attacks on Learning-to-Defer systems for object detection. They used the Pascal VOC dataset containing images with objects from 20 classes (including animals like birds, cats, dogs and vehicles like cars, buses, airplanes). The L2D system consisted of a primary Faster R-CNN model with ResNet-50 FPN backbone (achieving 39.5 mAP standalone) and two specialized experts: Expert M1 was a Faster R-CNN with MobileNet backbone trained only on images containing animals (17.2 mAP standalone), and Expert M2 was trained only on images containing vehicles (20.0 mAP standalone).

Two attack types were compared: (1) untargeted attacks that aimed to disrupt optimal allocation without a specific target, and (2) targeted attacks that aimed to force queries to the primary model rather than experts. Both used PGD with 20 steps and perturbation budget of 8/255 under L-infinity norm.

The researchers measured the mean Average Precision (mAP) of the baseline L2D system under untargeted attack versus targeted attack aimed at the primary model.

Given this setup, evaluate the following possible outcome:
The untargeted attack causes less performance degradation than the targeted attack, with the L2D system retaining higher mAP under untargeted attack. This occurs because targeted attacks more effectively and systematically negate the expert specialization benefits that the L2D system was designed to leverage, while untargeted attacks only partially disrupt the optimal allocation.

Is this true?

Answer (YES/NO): NO